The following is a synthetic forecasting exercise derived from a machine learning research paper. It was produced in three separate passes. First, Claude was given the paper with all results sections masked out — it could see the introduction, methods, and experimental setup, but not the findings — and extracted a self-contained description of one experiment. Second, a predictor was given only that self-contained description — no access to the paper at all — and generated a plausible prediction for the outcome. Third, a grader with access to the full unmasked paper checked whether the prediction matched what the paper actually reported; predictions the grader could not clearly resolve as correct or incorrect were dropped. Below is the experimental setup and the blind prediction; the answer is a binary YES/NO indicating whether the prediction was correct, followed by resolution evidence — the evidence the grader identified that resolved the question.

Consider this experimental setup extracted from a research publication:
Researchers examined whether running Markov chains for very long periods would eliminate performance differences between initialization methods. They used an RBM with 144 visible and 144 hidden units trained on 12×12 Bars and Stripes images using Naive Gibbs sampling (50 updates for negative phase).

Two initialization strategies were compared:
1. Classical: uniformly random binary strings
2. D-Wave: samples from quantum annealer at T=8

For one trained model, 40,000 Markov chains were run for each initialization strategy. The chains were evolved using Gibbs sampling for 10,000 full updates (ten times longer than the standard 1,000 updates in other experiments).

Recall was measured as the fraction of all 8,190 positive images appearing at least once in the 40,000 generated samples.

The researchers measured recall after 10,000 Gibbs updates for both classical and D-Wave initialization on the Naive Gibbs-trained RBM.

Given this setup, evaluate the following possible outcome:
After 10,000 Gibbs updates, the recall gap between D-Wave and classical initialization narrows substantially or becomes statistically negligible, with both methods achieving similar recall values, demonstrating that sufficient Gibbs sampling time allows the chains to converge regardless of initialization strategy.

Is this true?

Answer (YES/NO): NO